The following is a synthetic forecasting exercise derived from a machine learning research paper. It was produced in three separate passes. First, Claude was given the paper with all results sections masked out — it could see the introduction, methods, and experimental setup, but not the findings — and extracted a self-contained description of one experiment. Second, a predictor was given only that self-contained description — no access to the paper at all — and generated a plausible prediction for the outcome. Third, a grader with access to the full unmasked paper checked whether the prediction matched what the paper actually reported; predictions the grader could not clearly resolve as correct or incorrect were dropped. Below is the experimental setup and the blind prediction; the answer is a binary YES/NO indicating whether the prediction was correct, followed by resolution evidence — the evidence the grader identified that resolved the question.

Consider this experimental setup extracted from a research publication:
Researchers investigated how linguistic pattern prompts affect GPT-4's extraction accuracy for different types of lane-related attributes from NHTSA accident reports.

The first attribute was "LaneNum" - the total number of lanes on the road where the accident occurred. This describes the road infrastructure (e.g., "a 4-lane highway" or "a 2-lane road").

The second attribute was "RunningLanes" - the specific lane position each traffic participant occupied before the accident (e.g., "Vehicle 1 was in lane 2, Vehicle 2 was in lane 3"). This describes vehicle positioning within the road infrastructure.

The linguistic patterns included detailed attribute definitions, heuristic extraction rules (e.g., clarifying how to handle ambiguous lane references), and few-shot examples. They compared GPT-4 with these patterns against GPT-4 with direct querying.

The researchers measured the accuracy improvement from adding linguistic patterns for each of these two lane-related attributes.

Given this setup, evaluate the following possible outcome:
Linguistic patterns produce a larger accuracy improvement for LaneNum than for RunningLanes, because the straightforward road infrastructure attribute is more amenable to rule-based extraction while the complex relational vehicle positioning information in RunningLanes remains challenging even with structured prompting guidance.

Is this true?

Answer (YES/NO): YES